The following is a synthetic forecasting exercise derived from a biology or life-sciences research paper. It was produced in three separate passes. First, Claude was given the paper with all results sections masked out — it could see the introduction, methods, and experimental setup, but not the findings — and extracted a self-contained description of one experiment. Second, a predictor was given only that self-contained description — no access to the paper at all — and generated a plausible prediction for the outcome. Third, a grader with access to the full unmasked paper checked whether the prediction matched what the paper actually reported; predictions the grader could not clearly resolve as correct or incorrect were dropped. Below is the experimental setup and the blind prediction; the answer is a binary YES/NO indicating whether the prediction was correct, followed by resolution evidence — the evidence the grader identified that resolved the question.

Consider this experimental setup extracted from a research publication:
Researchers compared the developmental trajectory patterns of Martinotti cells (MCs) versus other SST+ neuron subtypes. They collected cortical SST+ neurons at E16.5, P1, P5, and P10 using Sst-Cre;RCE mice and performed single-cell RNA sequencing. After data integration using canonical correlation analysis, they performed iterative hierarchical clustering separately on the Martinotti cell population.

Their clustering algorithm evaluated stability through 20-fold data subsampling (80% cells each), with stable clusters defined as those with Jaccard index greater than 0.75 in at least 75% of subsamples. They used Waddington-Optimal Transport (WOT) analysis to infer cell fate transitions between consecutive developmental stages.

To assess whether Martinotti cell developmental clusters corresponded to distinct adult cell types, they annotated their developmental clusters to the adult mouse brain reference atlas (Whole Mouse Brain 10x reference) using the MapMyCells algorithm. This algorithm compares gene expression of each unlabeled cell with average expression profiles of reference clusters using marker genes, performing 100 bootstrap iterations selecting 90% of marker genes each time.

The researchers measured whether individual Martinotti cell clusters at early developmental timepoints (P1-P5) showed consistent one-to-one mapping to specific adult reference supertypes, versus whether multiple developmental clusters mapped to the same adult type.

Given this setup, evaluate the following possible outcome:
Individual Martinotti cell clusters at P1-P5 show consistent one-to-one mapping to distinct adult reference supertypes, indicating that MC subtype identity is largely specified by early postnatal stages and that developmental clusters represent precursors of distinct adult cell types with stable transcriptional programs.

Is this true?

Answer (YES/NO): NO